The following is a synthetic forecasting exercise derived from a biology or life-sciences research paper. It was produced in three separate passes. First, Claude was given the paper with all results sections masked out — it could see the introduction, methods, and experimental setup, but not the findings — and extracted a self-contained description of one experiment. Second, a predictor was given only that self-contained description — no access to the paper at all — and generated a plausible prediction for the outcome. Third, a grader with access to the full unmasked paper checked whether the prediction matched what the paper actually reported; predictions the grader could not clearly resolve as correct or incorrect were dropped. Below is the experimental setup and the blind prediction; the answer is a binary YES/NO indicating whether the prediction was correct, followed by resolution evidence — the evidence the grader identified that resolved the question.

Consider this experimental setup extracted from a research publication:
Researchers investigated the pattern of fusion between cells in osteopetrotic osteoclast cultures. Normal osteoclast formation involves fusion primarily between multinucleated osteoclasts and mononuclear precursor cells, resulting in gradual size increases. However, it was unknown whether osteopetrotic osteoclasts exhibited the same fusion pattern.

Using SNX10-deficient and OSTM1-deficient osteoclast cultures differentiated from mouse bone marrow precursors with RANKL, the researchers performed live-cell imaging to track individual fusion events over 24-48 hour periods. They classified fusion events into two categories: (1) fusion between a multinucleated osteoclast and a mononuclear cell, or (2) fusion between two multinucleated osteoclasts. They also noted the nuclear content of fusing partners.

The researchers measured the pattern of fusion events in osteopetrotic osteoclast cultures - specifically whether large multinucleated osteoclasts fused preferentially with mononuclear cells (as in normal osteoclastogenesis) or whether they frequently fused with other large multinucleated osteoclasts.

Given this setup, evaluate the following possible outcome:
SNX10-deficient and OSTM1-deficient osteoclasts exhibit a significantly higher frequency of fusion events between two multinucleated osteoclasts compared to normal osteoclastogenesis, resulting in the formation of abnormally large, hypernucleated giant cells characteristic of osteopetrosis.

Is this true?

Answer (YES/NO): YES